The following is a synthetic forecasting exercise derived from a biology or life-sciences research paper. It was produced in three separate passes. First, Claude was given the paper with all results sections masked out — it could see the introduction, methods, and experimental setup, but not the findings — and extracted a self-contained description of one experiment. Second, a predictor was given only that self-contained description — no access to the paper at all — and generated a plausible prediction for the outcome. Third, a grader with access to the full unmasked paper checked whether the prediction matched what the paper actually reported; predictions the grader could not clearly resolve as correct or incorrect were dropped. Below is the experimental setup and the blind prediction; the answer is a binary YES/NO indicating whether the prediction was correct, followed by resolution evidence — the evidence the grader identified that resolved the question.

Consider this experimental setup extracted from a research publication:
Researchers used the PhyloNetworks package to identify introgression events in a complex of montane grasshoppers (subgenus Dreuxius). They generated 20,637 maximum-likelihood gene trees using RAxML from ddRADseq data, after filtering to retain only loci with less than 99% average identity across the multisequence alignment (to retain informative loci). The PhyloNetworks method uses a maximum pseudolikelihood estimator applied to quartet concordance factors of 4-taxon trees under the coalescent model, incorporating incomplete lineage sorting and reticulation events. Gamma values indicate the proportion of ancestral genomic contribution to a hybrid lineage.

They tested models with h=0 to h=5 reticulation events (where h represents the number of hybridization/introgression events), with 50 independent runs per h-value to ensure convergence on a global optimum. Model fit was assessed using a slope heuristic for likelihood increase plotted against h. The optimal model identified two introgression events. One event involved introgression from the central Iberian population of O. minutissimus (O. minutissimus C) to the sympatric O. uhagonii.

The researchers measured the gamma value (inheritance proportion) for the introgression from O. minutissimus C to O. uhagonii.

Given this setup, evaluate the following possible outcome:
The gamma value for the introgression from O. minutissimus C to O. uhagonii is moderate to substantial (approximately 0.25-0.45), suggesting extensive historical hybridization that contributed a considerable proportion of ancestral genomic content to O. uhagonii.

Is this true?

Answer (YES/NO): NO